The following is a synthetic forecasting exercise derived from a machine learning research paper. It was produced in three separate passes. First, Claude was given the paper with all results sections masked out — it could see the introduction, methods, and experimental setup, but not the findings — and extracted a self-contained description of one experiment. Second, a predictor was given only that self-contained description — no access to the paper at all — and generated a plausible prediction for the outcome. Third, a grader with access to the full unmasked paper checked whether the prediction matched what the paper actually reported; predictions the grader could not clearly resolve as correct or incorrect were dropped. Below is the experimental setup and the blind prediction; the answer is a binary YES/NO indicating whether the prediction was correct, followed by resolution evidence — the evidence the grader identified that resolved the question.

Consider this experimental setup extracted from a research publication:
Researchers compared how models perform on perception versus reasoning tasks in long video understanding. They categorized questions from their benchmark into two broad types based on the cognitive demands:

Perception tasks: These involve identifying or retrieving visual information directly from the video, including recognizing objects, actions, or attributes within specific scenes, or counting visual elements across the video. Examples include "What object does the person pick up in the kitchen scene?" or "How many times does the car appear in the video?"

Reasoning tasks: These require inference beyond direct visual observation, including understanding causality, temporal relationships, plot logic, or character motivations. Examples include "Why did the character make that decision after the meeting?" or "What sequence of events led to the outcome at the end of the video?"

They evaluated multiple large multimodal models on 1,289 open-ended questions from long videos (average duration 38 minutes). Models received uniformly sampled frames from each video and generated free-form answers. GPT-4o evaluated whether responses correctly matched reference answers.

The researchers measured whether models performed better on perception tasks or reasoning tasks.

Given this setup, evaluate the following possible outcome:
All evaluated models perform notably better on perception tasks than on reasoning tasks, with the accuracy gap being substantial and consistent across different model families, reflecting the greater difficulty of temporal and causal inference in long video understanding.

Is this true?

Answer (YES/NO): NO